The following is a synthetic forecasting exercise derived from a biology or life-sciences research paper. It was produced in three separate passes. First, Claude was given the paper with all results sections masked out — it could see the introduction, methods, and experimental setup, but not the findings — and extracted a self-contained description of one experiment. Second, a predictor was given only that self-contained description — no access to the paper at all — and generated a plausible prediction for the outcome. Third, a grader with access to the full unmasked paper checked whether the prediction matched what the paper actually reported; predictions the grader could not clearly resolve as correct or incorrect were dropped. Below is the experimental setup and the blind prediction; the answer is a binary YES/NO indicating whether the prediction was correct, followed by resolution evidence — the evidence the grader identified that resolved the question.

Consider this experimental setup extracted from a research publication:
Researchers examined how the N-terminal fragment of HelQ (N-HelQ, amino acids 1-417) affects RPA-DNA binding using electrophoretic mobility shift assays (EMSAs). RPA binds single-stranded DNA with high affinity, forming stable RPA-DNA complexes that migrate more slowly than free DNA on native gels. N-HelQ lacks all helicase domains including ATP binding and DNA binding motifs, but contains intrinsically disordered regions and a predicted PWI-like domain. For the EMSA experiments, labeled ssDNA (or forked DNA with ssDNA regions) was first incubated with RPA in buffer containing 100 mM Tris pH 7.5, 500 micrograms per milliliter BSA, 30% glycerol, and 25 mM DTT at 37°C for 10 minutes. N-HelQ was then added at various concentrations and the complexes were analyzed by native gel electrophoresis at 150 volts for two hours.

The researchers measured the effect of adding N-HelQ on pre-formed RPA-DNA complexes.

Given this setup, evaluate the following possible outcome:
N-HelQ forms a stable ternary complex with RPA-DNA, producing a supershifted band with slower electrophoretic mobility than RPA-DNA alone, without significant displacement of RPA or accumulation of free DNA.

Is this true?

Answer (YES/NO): NO